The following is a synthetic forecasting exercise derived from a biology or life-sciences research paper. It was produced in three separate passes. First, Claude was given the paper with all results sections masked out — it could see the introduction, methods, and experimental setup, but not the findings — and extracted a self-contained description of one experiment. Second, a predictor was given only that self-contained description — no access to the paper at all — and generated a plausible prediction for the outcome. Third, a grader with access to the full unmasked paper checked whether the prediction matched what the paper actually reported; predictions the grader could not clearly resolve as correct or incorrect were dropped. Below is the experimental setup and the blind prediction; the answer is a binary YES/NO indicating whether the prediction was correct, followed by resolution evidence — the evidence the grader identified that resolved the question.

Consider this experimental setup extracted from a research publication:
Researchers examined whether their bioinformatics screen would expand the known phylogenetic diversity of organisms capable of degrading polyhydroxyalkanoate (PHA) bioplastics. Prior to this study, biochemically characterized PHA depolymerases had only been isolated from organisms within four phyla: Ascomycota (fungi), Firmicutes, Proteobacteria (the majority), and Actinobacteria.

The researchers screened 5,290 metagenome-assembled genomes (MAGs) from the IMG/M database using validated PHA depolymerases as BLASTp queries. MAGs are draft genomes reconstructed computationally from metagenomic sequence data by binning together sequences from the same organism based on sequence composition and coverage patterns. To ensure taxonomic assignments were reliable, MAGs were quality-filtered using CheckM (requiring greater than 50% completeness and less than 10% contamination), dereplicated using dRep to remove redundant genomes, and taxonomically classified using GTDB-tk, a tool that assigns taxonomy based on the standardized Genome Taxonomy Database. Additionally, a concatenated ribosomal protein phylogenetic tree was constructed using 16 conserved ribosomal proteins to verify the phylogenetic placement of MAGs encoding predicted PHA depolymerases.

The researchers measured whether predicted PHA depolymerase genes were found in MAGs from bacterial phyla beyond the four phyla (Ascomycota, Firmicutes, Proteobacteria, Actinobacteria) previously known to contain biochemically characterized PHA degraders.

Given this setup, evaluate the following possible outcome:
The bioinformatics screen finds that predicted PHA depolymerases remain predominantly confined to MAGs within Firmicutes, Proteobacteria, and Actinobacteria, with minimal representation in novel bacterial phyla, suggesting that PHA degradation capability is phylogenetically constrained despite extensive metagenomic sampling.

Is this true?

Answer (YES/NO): NO